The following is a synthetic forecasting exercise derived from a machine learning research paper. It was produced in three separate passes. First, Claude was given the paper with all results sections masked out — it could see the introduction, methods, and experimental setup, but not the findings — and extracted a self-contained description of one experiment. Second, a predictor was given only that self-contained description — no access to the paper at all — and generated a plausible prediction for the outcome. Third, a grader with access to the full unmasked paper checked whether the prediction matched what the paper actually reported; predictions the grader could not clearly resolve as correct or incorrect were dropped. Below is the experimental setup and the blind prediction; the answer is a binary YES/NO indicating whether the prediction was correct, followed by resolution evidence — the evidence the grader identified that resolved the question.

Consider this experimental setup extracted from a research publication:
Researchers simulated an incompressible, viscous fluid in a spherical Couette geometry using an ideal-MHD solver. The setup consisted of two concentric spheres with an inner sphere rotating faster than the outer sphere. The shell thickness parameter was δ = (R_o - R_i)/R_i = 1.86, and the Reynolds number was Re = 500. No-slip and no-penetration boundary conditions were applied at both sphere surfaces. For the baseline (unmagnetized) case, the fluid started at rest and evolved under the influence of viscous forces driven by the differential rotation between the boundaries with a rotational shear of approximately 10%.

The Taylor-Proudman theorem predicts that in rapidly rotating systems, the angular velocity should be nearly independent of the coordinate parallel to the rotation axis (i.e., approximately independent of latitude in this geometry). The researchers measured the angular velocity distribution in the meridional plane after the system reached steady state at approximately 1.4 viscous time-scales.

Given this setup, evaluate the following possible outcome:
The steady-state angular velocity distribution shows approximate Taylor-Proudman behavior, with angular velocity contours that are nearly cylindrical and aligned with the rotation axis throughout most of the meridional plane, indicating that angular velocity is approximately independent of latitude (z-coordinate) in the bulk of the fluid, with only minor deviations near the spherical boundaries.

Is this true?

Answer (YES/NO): YES